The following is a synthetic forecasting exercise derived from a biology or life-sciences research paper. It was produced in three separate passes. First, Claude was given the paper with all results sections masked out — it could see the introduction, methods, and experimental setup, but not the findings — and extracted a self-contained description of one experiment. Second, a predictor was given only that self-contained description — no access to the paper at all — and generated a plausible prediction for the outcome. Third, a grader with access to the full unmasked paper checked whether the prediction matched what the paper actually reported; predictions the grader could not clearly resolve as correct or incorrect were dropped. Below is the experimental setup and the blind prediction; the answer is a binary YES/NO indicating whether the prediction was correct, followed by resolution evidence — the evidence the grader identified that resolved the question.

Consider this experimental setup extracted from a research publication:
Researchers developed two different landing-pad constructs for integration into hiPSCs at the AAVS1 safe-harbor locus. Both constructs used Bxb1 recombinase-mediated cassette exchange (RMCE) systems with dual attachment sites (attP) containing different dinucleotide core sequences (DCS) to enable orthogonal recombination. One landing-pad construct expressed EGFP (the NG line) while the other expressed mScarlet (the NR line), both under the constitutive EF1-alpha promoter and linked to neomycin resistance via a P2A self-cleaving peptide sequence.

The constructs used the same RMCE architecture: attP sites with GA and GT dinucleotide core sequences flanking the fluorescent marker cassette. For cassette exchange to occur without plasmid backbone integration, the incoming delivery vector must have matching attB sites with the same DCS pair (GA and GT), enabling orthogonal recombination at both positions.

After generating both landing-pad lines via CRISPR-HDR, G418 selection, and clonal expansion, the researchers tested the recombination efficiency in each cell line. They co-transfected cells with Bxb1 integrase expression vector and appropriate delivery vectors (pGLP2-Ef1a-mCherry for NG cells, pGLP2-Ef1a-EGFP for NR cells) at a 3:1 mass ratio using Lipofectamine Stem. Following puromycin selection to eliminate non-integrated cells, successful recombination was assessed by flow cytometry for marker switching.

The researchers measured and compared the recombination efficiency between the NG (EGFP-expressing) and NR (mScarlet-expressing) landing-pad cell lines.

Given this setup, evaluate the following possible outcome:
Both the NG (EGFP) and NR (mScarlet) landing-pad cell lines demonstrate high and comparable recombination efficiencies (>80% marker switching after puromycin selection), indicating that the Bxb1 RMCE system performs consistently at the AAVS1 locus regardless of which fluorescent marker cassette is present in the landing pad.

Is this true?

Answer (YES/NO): YES